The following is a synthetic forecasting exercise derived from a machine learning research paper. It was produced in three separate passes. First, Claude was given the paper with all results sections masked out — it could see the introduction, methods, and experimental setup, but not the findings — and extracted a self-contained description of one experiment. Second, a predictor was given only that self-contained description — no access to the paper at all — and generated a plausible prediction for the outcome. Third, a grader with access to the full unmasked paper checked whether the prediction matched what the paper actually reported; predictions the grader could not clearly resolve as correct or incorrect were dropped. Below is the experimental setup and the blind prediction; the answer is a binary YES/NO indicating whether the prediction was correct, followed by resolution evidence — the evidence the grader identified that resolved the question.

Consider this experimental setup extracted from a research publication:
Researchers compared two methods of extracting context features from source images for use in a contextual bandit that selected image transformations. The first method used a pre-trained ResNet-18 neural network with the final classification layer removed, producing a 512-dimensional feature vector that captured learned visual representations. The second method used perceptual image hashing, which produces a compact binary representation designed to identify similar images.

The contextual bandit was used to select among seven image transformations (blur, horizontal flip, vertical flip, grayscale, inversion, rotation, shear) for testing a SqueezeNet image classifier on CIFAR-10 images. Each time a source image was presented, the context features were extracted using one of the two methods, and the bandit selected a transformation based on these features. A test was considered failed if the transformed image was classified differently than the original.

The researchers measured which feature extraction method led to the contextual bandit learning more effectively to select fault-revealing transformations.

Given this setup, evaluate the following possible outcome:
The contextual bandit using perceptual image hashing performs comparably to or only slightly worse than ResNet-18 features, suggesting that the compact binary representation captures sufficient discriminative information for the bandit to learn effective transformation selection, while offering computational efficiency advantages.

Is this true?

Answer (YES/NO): NO